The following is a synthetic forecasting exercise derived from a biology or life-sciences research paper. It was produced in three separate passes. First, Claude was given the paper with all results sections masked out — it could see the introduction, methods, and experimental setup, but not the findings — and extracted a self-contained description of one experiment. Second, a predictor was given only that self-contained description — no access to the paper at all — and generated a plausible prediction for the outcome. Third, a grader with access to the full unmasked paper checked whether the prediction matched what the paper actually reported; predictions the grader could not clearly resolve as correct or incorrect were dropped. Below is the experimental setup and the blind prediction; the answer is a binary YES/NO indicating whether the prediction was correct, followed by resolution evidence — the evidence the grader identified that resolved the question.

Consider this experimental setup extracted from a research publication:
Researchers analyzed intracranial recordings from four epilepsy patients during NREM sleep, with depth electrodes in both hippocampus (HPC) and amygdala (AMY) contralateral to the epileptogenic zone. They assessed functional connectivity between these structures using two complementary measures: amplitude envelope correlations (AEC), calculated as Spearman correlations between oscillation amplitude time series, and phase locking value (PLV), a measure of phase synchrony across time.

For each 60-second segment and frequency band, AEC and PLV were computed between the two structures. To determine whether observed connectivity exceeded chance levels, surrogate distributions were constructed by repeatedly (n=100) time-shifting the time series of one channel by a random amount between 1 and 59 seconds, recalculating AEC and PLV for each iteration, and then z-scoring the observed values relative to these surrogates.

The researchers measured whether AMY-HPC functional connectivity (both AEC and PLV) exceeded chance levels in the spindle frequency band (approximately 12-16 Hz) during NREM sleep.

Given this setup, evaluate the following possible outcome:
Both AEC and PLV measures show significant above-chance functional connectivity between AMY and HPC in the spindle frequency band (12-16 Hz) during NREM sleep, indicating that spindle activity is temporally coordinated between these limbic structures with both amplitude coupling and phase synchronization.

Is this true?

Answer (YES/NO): YES